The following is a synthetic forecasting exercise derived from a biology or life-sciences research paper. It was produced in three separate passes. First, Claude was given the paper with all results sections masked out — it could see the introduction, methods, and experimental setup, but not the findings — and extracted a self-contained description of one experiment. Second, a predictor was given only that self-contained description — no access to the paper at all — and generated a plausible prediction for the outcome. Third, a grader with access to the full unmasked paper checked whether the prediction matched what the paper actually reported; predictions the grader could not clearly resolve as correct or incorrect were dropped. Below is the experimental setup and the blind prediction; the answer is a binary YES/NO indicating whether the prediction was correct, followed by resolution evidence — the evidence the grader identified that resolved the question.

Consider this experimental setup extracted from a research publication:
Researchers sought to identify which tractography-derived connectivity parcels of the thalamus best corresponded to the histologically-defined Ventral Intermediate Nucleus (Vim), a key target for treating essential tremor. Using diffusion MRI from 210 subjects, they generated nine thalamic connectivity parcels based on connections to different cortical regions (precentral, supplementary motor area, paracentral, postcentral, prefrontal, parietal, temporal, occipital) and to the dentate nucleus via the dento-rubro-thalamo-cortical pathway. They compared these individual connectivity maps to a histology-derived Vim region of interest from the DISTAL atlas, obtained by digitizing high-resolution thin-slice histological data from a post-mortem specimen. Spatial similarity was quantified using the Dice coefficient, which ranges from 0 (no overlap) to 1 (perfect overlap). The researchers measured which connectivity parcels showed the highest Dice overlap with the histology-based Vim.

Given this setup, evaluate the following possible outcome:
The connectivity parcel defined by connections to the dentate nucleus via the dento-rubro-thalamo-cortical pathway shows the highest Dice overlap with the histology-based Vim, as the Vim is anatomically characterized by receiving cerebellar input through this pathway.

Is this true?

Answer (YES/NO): NO